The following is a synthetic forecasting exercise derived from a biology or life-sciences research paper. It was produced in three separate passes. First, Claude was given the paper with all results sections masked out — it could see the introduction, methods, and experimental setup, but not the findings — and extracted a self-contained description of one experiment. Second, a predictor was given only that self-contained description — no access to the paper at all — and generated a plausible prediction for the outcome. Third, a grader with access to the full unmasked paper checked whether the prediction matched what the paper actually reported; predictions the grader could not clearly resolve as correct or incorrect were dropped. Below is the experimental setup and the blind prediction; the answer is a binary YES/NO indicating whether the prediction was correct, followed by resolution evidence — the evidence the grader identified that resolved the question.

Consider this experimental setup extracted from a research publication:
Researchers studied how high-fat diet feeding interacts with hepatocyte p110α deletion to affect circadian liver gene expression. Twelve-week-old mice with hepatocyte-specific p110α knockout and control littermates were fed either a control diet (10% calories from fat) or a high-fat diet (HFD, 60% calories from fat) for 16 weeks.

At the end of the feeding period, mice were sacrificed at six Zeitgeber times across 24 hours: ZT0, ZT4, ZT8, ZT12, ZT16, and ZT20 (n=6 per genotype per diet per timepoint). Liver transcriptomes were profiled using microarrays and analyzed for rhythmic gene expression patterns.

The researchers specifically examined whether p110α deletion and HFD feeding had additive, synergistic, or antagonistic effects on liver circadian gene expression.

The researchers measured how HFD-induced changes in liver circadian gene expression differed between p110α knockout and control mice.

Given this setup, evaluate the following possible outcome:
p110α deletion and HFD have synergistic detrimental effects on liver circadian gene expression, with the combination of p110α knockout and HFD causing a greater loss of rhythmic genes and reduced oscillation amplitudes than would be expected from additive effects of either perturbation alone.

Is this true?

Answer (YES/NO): NO